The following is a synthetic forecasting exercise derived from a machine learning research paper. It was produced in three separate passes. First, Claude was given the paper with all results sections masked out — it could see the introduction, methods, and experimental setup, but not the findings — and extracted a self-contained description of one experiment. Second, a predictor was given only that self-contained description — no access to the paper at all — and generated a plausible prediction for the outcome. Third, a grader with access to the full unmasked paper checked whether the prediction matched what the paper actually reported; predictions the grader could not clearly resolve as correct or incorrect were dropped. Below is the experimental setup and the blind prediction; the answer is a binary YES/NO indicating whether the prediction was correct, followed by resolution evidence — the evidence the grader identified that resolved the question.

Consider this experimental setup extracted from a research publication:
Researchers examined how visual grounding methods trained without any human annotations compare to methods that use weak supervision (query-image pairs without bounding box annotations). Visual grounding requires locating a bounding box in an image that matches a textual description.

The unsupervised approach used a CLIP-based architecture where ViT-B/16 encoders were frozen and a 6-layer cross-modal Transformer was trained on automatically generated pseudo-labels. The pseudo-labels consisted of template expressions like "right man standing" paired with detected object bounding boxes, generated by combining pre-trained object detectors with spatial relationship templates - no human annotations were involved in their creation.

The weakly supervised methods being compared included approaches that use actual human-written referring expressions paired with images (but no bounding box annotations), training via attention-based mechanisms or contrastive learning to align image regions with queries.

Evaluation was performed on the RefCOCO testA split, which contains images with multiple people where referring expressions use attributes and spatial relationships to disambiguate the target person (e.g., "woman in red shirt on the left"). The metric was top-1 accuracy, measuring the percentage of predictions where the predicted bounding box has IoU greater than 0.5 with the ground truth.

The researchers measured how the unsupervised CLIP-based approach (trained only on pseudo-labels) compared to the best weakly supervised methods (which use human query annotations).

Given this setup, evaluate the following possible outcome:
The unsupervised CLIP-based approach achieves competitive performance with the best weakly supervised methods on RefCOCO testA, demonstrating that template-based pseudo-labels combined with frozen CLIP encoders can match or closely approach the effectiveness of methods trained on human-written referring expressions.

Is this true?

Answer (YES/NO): NO